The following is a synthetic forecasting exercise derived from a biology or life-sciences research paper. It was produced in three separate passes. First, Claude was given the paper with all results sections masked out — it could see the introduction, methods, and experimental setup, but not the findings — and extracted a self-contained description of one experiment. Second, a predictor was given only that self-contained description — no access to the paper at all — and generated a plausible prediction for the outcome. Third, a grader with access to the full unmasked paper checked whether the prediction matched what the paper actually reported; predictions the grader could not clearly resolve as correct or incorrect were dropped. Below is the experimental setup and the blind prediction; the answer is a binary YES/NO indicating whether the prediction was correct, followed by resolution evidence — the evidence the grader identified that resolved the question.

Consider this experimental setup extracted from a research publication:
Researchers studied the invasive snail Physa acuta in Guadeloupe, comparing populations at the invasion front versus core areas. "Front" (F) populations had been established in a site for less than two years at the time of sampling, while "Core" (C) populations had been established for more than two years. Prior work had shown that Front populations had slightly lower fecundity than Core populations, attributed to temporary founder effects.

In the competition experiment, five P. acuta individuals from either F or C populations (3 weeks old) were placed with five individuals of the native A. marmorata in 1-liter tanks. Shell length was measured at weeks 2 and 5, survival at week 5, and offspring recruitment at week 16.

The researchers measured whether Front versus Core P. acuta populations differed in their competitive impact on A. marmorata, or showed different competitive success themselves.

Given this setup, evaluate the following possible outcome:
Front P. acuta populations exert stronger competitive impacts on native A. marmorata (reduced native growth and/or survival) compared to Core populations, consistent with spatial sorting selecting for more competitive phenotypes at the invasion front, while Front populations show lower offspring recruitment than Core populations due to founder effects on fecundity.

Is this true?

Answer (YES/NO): NO